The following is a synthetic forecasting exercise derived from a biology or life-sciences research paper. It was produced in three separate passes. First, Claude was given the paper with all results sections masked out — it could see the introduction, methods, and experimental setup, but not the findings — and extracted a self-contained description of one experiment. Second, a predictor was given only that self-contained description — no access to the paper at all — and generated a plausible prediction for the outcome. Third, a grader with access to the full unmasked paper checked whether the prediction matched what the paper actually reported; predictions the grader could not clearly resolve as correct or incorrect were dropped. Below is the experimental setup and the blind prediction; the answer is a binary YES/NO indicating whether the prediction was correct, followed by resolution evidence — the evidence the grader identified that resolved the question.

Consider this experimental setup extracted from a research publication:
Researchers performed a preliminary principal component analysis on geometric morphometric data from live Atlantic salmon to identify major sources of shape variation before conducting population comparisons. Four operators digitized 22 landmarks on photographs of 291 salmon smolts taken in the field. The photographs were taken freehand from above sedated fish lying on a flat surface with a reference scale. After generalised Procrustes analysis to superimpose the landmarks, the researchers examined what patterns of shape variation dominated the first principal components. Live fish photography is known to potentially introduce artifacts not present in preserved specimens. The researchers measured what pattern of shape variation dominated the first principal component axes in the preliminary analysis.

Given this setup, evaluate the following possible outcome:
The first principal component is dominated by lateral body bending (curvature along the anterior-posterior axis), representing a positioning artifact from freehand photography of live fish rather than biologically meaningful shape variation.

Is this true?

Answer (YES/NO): YES